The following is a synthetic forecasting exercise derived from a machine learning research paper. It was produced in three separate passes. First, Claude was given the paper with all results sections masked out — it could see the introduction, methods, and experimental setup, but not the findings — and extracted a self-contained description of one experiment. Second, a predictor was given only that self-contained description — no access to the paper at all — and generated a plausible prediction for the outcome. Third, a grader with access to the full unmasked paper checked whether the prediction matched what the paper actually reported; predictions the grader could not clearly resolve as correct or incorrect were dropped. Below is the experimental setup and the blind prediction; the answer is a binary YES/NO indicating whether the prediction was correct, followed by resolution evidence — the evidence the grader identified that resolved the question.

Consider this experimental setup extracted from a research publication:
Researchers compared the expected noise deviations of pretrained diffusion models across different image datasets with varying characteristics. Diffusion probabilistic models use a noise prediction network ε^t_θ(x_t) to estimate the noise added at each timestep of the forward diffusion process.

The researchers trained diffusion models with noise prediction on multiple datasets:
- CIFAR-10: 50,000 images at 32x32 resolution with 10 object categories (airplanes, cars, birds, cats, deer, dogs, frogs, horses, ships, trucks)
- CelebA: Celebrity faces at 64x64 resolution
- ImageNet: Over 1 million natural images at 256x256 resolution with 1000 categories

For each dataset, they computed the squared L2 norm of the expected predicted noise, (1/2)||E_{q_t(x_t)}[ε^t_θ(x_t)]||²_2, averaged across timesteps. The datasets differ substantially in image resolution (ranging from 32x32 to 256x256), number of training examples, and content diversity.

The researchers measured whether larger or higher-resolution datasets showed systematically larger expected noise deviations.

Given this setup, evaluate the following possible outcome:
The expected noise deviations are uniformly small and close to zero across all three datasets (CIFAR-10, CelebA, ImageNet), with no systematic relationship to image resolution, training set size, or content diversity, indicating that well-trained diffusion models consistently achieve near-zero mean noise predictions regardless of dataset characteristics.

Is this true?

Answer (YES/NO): NO